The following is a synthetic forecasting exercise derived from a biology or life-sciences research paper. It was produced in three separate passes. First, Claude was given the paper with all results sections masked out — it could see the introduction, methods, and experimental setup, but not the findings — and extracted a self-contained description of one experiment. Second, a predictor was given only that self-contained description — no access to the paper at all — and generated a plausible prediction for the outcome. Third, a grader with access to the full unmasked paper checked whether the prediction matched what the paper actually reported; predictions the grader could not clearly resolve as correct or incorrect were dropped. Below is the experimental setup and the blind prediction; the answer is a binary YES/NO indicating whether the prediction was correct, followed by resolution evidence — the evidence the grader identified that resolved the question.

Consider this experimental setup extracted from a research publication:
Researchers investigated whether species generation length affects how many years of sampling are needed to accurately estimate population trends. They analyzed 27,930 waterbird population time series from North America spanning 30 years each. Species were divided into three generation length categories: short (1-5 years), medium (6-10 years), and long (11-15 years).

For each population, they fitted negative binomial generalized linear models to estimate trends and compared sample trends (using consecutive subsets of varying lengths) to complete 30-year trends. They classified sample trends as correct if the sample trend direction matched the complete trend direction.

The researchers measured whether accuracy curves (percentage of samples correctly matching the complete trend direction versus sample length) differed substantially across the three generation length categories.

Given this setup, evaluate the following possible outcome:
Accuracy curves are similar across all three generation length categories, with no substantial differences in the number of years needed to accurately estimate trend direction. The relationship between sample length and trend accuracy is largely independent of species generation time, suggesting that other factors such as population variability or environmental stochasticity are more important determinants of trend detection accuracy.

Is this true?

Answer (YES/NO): NO